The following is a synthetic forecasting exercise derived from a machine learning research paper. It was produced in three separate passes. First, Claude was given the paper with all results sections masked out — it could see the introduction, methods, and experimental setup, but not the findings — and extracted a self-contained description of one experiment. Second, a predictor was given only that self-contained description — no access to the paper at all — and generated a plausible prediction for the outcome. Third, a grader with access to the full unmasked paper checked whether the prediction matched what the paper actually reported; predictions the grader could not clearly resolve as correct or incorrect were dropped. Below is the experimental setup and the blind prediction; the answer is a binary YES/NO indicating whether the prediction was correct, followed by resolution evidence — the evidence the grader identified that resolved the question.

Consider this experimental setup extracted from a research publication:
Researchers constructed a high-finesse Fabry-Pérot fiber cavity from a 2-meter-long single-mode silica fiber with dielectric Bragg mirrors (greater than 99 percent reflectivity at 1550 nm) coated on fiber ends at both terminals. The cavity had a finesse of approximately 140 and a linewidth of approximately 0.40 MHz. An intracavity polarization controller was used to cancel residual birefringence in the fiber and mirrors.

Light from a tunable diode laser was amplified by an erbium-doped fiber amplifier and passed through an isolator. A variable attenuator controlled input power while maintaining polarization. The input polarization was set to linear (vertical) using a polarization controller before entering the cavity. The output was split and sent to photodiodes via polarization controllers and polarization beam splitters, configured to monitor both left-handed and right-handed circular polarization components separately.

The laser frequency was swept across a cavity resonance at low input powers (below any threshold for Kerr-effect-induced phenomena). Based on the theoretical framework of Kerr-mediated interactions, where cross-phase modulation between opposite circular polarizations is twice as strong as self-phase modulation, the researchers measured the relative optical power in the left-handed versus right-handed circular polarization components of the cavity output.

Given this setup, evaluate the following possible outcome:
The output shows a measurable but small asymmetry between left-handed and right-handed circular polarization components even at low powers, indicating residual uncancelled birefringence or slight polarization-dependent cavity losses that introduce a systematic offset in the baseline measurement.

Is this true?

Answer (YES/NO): NO